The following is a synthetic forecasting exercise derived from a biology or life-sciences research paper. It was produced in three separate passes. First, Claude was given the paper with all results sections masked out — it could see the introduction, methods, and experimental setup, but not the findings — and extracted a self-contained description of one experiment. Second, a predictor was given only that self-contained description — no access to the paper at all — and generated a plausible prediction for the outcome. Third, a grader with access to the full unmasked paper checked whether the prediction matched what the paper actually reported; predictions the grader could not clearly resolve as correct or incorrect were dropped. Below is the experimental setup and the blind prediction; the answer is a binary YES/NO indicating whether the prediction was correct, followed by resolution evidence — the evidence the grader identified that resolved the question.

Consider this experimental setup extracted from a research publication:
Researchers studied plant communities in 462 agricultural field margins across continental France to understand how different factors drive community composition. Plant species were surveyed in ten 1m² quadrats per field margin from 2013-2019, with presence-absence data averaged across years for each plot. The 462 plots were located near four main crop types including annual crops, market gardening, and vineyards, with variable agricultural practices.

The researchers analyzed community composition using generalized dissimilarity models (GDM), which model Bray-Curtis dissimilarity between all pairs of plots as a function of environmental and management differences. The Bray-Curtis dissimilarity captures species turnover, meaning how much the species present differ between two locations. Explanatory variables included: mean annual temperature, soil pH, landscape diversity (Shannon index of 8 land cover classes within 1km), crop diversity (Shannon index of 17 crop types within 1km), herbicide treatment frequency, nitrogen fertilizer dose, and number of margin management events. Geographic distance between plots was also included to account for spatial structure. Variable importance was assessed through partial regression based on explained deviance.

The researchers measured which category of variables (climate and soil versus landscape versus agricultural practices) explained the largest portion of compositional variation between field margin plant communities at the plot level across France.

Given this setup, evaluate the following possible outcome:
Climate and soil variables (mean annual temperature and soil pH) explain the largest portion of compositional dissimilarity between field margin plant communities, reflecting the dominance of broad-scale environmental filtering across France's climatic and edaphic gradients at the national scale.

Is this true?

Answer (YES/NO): YES